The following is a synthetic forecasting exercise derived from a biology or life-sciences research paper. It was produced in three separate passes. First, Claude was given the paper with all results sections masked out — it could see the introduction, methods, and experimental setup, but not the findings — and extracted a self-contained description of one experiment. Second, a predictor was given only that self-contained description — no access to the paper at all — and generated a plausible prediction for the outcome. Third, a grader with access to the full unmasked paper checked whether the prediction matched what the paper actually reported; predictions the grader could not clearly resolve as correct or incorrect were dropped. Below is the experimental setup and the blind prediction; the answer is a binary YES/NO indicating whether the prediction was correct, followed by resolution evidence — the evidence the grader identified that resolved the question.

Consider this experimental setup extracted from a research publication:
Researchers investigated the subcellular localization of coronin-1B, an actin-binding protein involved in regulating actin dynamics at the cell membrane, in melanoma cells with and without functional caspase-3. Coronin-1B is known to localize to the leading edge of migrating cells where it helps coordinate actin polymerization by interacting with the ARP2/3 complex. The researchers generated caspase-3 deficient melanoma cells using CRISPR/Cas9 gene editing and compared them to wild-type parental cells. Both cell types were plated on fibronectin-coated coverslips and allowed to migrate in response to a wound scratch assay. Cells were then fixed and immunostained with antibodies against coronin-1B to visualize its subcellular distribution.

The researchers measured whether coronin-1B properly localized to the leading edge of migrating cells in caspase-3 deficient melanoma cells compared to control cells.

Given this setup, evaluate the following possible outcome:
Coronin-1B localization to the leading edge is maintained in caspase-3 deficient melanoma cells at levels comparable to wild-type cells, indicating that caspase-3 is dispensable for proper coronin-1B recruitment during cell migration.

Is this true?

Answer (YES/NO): NO